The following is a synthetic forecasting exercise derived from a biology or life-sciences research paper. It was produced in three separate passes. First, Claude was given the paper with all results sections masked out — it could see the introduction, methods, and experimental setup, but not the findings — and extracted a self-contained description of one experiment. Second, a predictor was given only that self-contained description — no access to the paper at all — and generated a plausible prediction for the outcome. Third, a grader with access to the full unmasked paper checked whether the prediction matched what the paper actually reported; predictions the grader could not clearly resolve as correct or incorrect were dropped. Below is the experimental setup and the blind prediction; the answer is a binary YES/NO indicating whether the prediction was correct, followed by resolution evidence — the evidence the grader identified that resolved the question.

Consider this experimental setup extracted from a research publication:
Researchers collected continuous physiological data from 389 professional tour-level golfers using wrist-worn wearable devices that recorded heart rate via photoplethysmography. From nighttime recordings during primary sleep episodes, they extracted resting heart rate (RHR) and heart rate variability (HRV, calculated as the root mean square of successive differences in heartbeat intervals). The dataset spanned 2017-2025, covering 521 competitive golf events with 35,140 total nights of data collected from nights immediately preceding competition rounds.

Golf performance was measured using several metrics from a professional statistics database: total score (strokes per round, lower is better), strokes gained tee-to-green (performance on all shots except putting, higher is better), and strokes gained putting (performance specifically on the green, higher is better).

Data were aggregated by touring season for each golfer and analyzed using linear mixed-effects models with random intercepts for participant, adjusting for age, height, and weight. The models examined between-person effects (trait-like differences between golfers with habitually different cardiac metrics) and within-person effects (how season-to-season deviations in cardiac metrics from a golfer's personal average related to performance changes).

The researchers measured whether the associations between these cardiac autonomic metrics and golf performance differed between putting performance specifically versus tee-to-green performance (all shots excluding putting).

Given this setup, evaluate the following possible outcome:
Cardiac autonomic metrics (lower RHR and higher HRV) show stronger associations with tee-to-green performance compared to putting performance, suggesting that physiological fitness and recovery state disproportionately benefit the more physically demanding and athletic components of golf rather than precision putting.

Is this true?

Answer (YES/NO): YES